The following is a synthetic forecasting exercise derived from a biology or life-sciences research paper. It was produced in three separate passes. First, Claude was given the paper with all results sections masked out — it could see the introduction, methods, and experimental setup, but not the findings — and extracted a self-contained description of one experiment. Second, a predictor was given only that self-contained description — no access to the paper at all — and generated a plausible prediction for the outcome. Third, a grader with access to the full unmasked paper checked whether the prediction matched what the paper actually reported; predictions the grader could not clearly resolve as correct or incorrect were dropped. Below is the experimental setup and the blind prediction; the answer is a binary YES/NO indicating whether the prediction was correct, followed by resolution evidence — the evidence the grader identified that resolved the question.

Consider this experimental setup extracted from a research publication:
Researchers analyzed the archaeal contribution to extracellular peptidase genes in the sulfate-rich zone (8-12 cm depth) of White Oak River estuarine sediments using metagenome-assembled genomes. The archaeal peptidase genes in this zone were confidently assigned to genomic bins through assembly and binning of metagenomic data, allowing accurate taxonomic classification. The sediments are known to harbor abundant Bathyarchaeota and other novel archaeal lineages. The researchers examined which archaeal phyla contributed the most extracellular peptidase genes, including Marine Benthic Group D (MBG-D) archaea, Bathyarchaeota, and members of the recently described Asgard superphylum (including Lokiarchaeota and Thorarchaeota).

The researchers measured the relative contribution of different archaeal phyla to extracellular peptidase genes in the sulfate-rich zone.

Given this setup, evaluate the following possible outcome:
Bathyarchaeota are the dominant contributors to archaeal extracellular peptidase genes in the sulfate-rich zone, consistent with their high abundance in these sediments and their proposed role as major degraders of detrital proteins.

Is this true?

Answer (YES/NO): NO